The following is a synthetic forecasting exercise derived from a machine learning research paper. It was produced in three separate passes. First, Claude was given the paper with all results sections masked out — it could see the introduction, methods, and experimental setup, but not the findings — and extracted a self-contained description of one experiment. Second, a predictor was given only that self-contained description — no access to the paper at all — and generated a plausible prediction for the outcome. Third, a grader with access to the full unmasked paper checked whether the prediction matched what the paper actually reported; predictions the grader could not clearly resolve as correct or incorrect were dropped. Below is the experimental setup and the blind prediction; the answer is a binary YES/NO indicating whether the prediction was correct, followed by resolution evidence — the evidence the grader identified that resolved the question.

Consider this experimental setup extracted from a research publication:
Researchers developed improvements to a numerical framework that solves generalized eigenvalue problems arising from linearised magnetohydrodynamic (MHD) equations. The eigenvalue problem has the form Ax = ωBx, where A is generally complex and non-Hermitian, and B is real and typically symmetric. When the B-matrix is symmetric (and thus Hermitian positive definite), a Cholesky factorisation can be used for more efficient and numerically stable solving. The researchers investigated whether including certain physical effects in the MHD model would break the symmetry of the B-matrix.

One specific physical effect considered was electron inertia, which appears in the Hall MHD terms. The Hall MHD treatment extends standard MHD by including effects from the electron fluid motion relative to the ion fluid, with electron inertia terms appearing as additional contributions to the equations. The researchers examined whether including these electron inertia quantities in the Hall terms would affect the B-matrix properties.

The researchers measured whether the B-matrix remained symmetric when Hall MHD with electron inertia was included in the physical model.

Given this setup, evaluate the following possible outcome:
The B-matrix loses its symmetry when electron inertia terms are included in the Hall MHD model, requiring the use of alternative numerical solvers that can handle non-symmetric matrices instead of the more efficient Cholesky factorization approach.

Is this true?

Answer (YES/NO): YES